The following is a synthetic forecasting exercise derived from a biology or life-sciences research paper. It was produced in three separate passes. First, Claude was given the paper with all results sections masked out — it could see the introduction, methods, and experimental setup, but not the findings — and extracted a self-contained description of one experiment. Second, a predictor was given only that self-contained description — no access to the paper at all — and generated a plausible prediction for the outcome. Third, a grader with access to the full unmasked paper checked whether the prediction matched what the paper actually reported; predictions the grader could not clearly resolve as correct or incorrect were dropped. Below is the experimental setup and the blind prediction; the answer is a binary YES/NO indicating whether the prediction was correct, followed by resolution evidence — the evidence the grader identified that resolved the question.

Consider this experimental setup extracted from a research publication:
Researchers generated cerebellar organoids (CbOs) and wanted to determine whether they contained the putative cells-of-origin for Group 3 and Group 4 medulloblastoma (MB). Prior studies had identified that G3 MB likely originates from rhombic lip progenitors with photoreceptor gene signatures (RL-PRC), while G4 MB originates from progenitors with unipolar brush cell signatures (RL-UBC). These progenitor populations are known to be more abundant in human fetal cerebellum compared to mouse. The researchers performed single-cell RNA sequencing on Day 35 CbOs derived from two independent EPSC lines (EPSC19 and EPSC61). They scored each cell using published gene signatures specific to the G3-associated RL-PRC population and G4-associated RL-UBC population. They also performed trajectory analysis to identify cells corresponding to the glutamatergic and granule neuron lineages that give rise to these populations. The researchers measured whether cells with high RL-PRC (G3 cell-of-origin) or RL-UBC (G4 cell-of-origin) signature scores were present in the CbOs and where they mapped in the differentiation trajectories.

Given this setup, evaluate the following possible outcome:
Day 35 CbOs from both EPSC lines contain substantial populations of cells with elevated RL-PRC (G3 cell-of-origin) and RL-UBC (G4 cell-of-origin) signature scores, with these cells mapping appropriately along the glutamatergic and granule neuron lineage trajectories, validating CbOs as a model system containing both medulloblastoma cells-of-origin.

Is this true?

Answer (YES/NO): YES